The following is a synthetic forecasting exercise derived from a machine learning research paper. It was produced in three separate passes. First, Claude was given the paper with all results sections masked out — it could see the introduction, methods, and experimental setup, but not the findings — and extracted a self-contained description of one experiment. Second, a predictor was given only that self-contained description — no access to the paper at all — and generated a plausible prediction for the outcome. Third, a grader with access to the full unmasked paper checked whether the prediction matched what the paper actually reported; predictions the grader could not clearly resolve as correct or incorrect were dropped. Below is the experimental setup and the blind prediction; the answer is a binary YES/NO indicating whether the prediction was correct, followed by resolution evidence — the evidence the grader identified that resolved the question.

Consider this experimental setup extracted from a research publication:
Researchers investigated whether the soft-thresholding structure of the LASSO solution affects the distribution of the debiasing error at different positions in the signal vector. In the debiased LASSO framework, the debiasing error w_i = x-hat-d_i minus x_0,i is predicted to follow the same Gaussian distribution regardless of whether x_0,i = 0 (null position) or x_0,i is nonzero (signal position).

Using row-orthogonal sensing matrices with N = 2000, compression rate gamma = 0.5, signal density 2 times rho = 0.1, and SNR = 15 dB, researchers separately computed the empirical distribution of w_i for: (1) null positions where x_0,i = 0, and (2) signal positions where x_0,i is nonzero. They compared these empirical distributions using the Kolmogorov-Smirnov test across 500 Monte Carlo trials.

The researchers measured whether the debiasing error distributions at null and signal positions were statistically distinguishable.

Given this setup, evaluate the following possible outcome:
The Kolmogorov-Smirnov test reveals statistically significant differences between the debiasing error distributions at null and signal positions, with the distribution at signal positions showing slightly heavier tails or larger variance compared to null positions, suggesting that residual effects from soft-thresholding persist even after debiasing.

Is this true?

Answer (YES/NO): NO